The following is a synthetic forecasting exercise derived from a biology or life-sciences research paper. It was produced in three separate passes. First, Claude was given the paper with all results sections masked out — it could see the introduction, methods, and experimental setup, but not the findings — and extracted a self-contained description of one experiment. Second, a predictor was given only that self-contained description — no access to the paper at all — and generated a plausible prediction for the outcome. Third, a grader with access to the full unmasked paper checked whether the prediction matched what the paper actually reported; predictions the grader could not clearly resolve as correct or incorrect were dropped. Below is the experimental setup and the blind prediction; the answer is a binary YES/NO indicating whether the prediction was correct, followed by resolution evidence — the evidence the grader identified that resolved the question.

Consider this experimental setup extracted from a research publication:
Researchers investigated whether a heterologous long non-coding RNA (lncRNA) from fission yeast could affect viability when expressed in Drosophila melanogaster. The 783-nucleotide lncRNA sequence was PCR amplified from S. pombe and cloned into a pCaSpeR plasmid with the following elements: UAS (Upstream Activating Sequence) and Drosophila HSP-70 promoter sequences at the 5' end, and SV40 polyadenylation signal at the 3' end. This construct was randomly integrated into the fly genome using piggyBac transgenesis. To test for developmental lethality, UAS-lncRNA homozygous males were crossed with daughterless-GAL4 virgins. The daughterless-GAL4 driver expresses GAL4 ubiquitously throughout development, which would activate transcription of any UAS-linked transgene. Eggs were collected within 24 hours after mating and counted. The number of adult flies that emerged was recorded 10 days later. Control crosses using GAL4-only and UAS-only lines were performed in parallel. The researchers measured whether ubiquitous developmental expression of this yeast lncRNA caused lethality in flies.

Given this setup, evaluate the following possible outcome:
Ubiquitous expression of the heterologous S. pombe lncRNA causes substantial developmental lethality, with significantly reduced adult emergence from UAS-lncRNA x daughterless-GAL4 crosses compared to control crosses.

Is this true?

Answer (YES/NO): YES